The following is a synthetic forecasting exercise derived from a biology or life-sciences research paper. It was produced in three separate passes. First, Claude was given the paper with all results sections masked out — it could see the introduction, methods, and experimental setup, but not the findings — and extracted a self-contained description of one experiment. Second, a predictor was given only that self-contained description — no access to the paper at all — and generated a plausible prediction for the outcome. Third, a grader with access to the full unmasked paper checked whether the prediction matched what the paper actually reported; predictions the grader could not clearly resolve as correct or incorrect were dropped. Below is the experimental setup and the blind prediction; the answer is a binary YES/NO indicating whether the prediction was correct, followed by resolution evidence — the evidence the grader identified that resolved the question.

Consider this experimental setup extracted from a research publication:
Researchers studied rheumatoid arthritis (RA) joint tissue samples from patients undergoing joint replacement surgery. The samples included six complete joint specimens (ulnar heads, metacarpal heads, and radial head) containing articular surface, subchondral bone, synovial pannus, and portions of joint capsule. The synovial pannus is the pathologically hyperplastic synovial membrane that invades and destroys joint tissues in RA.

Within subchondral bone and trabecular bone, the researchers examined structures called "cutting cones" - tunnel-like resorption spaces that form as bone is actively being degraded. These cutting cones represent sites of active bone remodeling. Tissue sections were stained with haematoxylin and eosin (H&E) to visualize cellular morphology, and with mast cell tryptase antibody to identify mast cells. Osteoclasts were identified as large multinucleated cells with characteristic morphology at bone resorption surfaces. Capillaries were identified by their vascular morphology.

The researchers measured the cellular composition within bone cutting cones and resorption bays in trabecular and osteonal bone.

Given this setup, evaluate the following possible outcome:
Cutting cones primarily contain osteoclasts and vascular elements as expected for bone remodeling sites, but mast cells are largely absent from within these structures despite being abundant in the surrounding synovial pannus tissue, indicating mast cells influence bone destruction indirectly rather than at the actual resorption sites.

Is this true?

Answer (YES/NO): NO